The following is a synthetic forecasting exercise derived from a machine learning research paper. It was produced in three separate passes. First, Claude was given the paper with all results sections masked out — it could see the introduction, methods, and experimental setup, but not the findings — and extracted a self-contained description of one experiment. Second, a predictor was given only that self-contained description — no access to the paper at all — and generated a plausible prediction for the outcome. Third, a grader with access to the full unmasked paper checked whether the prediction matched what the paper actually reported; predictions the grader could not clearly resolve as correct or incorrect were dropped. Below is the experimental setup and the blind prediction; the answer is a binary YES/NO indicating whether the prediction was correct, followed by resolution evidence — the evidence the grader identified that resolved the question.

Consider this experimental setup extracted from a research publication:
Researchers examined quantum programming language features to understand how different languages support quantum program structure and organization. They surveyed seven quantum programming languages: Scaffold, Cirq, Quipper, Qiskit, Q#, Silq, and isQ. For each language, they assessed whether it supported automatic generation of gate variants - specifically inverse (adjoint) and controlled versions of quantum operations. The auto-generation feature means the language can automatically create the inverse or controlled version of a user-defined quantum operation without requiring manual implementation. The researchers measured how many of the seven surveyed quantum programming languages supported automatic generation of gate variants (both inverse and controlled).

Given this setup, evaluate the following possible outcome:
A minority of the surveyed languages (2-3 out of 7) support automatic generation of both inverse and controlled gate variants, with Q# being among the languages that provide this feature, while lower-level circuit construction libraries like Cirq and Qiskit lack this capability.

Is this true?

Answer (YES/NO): YES